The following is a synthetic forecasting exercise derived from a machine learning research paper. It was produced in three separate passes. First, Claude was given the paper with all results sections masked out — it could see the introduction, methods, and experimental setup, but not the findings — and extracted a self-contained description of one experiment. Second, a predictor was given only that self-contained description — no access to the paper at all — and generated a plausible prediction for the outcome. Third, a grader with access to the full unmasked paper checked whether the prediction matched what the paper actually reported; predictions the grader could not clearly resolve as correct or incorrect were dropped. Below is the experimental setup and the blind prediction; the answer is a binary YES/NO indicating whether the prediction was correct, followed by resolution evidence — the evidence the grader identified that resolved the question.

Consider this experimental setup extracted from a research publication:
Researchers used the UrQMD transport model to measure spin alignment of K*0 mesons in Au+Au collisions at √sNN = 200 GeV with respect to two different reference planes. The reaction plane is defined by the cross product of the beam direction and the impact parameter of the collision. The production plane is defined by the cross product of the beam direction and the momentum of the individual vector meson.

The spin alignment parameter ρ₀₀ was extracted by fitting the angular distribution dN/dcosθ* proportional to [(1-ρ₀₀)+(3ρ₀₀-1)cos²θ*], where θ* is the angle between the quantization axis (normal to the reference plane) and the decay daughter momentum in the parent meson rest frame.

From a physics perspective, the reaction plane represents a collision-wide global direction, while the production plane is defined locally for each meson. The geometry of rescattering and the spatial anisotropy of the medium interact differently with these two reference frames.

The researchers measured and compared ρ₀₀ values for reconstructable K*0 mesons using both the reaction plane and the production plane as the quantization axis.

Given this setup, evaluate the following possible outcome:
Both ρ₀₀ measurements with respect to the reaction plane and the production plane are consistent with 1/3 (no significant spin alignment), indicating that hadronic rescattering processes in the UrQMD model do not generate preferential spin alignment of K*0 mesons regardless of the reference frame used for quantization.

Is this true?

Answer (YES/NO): NO